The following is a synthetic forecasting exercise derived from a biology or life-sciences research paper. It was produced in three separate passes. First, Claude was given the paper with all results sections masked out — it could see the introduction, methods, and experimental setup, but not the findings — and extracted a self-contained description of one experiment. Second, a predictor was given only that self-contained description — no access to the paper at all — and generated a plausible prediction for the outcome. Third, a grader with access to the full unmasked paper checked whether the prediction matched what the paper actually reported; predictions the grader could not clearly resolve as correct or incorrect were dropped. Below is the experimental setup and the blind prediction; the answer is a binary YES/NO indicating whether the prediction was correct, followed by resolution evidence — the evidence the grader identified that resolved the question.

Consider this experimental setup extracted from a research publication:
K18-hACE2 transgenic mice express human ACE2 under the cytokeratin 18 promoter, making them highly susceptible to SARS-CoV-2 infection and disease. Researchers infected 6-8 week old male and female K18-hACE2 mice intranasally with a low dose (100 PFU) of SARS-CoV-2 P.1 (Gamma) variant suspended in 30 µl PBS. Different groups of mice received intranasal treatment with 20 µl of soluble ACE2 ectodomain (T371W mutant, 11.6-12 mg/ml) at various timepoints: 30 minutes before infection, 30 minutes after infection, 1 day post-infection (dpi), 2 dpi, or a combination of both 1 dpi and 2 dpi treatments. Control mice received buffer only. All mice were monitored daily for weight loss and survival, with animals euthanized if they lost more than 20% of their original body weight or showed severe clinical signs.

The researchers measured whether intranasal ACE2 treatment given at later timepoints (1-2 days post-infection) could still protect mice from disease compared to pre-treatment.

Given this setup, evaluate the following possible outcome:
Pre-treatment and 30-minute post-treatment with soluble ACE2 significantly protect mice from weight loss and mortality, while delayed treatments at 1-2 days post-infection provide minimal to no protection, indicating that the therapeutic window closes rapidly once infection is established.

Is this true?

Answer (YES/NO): NO